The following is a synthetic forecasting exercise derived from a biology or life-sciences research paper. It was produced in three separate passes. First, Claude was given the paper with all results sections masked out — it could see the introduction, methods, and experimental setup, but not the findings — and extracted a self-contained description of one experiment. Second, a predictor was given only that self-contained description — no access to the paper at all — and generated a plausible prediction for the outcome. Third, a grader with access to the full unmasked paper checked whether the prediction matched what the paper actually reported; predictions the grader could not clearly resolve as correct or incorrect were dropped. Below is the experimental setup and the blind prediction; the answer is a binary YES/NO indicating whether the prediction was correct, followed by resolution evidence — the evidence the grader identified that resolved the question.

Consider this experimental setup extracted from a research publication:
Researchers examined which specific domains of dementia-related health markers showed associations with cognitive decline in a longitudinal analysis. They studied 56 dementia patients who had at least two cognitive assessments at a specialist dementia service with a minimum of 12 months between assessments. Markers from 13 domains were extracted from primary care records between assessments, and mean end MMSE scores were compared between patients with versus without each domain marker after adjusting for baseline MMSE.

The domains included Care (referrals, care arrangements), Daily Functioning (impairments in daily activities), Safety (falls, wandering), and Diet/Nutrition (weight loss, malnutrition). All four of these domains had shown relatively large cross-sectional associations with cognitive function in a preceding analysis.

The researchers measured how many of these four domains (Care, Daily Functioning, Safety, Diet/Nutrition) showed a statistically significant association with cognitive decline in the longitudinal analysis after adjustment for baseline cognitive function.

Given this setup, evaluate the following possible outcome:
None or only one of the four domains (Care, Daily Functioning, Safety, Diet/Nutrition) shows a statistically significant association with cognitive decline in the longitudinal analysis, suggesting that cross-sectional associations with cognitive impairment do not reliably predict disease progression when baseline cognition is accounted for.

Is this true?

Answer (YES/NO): YES